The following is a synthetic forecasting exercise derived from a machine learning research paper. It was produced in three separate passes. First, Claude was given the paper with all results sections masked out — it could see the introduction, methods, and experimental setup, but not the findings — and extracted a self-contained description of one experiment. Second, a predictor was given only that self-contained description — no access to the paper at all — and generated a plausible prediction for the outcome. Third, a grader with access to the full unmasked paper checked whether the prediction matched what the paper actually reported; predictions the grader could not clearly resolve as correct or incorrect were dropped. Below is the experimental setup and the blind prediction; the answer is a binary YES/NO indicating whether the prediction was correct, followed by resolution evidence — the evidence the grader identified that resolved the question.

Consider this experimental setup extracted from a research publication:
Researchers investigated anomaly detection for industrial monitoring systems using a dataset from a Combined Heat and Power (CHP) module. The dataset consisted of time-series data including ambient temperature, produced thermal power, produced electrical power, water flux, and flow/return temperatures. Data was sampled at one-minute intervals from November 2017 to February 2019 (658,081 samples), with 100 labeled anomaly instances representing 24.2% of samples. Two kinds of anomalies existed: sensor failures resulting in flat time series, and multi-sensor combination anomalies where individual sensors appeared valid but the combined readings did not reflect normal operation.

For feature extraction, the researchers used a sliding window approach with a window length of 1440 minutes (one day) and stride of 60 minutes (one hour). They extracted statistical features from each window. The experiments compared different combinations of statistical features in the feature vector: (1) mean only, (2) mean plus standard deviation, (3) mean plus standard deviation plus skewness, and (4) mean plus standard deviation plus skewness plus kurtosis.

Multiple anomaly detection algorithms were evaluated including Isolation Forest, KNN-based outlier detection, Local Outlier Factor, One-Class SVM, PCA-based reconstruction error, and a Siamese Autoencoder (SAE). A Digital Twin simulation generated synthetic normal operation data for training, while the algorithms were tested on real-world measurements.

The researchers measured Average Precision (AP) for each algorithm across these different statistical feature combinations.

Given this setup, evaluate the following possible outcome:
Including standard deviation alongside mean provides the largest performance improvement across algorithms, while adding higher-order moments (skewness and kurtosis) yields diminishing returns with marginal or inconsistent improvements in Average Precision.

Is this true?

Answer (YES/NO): NO